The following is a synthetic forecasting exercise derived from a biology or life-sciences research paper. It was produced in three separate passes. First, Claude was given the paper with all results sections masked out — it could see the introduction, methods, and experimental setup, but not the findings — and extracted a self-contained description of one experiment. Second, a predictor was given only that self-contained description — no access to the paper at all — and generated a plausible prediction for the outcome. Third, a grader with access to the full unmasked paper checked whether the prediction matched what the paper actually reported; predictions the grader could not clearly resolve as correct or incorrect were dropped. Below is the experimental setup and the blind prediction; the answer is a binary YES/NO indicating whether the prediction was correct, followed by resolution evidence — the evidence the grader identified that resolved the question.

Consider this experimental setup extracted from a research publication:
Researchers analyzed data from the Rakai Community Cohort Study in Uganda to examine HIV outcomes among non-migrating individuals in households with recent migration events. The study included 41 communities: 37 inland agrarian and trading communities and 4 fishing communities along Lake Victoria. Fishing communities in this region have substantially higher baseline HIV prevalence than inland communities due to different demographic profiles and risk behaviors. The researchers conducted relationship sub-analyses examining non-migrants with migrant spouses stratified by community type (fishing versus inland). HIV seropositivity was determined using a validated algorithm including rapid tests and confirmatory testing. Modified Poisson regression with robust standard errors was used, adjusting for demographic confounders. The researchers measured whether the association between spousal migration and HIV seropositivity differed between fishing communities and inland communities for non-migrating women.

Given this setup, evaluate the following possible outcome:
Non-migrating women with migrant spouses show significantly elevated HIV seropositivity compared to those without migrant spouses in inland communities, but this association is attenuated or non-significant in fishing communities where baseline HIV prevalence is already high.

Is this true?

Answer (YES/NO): YES